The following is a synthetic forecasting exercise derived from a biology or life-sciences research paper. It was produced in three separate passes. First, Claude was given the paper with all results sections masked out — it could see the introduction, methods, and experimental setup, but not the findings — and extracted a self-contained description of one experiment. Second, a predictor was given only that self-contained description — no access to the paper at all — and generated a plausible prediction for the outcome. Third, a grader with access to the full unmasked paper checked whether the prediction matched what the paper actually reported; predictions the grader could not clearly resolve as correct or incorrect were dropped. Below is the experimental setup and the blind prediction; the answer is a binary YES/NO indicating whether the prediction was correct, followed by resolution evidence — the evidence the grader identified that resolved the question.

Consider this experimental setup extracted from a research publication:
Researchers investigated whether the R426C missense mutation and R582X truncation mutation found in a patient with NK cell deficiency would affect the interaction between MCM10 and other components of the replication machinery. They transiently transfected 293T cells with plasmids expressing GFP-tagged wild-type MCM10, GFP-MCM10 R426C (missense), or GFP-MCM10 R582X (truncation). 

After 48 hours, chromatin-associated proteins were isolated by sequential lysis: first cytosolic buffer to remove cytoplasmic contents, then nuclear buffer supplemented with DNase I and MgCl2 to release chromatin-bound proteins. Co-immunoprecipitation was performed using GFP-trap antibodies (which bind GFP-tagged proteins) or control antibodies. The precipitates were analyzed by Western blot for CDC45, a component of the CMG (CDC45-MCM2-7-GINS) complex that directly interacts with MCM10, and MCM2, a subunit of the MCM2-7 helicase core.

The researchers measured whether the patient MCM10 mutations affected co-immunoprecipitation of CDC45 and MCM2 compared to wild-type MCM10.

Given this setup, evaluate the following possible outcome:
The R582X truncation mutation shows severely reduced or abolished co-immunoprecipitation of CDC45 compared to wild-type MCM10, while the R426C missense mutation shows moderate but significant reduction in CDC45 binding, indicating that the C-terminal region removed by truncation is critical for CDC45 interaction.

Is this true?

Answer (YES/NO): NO